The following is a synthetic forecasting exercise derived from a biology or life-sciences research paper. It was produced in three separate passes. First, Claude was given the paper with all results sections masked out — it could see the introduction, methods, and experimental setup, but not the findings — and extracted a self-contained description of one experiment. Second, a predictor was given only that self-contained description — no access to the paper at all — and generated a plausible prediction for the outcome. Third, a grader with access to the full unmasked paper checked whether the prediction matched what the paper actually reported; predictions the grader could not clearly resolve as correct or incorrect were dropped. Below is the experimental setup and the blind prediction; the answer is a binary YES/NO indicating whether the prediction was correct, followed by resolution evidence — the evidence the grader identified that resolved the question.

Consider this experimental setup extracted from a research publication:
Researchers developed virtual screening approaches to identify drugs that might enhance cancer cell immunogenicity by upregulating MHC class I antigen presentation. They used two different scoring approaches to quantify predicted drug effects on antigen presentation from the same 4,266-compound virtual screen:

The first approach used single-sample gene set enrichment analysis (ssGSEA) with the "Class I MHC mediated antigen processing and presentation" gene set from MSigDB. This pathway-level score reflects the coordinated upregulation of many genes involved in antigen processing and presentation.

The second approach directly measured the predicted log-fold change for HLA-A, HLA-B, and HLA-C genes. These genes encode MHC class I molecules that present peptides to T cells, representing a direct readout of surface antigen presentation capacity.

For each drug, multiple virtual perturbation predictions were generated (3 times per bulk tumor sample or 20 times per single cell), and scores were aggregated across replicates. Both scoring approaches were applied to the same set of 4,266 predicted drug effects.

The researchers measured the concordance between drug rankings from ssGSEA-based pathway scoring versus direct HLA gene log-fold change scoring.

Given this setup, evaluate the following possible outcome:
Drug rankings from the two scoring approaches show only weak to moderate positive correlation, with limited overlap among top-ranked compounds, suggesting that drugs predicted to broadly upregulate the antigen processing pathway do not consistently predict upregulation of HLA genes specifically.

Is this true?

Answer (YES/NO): NO